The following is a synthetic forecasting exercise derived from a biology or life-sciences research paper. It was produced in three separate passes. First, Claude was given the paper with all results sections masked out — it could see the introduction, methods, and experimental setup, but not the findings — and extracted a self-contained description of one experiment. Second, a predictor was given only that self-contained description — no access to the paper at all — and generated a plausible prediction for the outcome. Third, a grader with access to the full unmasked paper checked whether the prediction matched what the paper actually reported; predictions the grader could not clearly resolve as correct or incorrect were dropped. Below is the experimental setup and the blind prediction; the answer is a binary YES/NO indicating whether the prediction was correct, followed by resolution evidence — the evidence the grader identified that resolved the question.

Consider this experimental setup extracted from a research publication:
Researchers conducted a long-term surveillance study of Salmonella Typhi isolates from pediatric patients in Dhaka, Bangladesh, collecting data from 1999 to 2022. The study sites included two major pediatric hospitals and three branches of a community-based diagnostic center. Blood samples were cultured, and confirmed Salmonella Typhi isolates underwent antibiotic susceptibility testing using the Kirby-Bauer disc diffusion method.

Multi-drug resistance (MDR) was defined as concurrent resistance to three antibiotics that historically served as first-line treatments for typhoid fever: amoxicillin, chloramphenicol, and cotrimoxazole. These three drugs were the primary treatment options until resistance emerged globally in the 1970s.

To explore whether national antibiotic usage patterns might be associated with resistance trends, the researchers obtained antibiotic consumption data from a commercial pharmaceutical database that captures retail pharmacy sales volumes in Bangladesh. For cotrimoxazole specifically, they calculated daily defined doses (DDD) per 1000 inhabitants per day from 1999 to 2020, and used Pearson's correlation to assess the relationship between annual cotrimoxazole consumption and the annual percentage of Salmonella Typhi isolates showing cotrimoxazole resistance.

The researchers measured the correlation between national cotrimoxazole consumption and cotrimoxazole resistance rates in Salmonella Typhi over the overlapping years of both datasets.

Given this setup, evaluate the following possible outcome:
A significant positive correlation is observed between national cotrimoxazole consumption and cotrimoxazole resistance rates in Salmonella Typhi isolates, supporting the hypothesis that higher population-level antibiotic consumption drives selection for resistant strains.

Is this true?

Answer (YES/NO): YES